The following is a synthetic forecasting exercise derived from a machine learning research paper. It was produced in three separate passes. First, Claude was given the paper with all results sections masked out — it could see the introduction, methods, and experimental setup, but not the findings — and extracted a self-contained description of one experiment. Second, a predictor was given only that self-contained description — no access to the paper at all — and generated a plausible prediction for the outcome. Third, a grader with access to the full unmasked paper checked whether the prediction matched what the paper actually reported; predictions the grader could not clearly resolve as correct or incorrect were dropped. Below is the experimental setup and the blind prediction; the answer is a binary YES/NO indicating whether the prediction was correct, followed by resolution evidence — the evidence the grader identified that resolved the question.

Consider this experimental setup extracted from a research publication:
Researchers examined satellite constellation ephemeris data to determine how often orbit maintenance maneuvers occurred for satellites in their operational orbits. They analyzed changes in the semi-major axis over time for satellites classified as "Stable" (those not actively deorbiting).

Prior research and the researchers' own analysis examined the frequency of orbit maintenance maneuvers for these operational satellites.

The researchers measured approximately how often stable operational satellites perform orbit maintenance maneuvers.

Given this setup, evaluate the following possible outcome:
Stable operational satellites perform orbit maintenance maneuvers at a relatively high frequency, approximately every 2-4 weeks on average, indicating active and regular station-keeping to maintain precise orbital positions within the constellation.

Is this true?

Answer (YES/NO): NO